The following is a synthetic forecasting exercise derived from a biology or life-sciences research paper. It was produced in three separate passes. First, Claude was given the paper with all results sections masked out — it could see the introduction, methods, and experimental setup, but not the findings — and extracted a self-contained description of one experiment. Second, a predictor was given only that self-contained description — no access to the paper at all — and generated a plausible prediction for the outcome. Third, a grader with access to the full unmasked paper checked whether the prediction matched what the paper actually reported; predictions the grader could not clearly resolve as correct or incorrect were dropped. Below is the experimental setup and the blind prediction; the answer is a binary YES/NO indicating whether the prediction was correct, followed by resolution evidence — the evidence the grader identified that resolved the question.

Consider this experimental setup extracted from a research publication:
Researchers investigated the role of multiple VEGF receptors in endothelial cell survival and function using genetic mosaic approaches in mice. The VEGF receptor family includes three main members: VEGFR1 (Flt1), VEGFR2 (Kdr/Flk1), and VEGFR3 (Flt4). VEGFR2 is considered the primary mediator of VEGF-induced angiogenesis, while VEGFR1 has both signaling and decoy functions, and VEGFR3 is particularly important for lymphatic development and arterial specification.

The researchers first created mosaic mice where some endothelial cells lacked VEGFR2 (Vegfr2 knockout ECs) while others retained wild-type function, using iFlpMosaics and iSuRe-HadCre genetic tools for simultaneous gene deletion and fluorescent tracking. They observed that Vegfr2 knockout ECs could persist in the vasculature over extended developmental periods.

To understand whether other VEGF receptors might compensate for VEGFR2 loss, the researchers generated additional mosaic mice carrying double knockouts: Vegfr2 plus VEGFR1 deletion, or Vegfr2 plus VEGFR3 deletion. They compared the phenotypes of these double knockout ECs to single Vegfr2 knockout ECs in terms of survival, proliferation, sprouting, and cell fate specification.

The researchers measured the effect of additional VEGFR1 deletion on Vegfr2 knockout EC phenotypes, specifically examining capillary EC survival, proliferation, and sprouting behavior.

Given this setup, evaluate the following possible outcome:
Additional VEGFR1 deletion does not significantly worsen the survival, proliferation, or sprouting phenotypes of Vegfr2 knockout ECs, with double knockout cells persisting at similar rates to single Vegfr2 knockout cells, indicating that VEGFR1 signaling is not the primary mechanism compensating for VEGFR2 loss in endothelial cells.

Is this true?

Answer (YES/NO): NO